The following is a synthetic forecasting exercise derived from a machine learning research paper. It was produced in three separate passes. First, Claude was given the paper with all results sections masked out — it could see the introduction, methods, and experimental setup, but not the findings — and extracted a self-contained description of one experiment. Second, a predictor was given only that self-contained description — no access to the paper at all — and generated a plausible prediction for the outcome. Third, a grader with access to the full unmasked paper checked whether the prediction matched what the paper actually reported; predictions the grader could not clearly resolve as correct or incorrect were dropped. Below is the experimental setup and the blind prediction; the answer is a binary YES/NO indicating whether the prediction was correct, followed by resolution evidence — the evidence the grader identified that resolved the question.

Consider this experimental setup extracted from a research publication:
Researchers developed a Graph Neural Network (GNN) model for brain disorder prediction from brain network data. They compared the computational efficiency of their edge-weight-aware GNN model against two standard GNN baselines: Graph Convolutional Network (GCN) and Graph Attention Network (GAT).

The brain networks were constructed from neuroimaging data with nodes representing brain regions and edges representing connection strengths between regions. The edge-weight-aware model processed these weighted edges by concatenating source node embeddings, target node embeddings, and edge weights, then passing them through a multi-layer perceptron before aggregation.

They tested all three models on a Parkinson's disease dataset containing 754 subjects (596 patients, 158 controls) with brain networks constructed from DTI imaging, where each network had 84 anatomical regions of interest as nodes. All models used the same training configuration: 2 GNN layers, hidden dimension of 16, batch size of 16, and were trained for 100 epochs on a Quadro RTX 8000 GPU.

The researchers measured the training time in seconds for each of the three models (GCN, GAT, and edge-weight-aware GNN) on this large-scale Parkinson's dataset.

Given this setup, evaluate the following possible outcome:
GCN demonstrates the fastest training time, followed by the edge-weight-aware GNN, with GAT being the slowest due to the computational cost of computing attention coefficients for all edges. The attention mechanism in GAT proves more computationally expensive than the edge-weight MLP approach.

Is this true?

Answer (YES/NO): NO